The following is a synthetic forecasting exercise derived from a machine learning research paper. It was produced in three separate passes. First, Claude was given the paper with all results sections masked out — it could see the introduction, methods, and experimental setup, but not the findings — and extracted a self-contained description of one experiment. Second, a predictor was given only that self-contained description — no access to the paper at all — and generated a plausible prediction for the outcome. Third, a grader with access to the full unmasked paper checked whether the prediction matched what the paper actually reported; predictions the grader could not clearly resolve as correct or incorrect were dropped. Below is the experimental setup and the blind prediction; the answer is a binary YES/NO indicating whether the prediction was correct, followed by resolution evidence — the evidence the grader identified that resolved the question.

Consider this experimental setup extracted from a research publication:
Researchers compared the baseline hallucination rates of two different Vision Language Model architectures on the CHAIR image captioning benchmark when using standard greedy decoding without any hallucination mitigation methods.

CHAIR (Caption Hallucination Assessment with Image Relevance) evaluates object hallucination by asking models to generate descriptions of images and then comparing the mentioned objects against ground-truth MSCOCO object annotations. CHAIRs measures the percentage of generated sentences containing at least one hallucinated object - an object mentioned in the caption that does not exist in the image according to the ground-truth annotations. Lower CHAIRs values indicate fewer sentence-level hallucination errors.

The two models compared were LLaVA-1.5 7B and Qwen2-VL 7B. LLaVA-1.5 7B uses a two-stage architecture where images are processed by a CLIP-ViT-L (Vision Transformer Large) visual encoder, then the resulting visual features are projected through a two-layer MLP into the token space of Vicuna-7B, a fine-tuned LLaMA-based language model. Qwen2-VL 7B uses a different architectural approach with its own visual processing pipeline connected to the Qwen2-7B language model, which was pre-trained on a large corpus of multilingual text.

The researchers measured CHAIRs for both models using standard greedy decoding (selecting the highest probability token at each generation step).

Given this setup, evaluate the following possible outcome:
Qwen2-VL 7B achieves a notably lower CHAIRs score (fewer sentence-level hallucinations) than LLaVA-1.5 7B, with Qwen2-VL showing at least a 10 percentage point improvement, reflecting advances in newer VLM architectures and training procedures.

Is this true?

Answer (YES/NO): YES